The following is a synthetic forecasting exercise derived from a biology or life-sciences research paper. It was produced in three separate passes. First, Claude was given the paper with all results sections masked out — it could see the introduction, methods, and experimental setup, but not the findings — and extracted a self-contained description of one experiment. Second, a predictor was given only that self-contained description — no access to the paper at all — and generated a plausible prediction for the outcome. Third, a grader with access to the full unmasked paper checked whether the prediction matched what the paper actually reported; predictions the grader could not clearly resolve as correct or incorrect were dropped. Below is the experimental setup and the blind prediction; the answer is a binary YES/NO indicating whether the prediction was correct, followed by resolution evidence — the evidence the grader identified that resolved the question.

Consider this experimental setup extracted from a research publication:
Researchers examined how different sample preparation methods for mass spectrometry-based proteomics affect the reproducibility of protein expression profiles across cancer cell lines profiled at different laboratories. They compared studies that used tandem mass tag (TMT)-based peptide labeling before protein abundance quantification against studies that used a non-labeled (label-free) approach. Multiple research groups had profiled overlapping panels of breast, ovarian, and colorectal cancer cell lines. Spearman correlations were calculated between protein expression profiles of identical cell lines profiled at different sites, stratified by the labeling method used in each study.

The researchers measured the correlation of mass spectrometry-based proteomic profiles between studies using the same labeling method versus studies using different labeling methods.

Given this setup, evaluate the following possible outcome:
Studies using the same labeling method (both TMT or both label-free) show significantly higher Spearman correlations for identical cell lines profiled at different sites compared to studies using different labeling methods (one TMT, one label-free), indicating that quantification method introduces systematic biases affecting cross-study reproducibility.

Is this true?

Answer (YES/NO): YES